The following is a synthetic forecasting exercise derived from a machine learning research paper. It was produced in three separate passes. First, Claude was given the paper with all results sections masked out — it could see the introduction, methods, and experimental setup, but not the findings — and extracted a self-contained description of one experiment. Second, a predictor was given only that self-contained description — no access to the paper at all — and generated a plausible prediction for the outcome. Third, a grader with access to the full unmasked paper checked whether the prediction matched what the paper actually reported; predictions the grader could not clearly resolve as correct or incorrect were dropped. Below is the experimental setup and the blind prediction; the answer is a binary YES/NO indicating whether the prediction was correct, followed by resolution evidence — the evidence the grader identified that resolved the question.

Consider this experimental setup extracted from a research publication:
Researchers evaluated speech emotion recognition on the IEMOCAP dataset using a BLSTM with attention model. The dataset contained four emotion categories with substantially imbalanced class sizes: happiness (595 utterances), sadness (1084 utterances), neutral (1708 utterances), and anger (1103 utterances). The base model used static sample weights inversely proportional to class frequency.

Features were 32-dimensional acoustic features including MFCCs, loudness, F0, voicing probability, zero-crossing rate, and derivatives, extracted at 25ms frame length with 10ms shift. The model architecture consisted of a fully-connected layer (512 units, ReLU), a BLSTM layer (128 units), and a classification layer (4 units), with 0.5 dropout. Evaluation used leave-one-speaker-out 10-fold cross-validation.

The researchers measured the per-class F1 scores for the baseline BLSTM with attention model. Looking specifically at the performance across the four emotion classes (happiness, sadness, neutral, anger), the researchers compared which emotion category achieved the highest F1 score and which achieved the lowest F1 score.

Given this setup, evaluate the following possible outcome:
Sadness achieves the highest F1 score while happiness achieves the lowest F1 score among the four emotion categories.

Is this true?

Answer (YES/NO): NO